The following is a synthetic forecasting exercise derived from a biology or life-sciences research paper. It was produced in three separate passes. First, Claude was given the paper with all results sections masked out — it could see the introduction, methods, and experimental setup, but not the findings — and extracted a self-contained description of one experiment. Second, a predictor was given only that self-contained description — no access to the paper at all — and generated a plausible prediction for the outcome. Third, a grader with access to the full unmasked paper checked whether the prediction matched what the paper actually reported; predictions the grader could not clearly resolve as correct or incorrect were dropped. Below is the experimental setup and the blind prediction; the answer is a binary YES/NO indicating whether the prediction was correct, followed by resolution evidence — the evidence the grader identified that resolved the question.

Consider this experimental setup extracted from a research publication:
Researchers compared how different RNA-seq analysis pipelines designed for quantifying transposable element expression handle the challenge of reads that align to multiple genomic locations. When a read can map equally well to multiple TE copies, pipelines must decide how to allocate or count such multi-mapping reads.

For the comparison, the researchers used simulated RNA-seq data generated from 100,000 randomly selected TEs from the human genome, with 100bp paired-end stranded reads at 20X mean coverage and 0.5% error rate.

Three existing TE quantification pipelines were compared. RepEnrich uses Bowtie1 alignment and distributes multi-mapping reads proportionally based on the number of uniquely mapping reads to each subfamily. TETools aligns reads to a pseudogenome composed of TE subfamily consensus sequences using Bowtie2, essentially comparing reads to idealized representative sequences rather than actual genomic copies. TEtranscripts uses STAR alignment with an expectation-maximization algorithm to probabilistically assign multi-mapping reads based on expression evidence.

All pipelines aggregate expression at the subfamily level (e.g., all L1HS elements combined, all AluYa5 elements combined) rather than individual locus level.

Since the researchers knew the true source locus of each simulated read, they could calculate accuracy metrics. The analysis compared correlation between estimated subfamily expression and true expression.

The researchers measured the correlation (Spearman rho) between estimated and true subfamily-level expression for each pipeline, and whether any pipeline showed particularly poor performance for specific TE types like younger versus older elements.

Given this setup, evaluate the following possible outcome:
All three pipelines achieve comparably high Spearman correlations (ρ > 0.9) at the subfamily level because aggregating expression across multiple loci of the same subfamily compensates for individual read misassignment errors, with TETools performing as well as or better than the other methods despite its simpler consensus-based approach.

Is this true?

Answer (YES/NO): NO